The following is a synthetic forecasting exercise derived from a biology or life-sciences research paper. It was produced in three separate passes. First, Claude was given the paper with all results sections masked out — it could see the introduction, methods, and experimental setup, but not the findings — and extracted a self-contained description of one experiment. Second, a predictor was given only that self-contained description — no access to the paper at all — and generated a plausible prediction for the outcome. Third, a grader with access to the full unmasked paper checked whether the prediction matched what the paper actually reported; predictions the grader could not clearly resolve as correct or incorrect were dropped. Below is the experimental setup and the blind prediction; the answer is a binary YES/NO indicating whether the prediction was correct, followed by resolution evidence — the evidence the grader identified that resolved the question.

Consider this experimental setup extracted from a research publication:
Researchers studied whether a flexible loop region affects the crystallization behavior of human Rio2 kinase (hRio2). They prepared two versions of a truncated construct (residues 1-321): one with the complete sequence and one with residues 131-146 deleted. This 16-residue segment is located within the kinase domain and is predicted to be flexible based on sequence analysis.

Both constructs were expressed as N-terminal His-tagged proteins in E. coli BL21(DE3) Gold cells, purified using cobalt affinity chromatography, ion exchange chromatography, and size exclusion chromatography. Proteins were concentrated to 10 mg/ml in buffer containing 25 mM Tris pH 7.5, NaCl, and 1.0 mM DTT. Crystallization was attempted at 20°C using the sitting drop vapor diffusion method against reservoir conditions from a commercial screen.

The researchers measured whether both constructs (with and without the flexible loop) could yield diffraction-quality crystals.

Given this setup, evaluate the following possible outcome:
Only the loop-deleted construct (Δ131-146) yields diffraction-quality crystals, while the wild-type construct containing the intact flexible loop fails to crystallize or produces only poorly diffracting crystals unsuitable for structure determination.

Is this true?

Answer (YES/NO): NO